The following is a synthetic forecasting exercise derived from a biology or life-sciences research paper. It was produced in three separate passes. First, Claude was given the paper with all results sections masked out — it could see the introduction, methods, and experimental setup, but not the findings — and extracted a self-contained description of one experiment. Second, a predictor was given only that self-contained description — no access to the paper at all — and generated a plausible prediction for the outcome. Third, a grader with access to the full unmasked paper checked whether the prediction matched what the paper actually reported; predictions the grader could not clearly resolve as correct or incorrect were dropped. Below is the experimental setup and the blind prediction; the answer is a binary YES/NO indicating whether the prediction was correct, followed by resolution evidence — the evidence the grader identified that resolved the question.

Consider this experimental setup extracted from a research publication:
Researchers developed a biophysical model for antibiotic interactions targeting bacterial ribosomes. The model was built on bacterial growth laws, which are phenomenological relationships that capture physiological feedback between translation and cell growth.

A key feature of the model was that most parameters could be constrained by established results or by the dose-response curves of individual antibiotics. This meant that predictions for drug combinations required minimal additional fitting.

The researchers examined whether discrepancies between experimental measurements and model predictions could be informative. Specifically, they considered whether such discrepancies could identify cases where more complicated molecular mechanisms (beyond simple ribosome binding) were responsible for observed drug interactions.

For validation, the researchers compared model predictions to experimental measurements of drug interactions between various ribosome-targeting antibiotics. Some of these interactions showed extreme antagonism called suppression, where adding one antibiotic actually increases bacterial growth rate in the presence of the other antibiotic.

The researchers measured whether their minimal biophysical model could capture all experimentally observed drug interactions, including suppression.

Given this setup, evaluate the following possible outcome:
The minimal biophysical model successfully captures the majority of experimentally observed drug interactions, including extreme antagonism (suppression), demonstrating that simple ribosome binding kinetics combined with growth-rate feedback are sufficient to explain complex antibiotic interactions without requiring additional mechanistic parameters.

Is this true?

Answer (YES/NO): NO